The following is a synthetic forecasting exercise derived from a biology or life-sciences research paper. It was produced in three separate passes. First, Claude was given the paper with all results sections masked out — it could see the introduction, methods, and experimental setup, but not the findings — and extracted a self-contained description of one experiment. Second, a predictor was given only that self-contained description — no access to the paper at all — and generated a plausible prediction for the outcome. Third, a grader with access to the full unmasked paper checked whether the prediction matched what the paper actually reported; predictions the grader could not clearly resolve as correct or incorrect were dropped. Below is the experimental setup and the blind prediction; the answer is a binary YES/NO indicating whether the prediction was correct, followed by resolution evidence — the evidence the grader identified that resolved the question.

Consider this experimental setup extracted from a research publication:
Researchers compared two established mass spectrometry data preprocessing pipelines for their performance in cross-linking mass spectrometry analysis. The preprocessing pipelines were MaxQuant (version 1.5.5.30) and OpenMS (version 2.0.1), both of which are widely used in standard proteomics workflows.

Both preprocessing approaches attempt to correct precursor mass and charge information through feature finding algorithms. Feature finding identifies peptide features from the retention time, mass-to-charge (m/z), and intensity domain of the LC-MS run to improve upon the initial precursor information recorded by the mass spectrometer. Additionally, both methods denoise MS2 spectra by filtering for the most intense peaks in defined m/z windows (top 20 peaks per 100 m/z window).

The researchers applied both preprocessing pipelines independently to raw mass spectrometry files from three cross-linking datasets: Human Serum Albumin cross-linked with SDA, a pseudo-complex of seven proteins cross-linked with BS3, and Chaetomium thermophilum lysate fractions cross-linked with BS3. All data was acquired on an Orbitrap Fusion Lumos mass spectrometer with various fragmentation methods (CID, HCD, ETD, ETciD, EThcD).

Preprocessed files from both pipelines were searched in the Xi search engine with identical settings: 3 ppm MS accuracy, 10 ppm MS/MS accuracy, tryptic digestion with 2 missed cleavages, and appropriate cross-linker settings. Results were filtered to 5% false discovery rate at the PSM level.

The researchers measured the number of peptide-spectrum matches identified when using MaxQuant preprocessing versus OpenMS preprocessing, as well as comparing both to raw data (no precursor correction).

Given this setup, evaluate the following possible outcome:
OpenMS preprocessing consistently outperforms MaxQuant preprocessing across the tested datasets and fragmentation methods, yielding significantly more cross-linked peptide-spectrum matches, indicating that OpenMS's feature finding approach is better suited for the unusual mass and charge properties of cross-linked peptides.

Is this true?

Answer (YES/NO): NO